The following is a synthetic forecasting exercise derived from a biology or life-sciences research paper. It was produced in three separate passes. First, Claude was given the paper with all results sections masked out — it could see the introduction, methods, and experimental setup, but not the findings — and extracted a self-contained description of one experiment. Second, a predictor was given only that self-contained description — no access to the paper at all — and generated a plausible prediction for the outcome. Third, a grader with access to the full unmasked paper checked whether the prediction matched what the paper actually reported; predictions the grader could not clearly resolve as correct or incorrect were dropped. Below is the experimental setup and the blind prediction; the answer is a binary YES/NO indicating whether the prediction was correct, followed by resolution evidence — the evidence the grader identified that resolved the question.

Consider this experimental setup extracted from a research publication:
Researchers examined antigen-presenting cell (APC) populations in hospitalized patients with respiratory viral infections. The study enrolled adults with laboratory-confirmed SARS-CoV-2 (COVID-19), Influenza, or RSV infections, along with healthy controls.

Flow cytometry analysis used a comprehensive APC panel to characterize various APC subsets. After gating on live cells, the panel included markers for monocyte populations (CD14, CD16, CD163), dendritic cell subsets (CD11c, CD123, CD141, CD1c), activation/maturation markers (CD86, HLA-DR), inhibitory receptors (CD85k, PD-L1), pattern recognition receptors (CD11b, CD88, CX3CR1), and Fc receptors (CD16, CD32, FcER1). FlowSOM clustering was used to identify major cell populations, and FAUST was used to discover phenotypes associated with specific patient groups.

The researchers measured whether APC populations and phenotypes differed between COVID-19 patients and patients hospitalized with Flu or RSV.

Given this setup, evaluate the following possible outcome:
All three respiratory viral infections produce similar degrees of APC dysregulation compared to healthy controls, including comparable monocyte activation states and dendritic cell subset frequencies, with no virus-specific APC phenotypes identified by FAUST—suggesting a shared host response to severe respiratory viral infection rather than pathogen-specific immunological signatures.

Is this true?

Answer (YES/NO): NO